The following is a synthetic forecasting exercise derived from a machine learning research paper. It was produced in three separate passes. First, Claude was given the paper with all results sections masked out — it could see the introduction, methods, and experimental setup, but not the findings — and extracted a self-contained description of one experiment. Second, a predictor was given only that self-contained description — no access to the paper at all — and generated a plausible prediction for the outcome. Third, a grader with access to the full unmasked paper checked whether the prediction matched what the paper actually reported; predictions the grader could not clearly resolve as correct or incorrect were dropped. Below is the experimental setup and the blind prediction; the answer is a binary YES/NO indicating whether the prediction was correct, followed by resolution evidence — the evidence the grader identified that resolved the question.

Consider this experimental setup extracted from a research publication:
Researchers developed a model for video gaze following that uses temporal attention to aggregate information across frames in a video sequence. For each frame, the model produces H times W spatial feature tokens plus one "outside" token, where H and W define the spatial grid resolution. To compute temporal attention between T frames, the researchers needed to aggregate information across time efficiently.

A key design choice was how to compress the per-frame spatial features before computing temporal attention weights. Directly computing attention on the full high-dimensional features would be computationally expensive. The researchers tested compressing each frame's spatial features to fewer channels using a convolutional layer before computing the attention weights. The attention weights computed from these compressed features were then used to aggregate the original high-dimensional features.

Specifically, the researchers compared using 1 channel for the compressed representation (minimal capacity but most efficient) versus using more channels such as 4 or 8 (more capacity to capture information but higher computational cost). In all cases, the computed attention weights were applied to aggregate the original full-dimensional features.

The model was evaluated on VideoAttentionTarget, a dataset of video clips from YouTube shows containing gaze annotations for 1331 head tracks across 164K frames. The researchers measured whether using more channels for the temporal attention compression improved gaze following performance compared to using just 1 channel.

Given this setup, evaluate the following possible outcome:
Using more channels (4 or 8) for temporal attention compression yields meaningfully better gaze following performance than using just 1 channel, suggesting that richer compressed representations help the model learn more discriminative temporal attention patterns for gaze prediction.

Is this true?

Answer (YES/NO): NO